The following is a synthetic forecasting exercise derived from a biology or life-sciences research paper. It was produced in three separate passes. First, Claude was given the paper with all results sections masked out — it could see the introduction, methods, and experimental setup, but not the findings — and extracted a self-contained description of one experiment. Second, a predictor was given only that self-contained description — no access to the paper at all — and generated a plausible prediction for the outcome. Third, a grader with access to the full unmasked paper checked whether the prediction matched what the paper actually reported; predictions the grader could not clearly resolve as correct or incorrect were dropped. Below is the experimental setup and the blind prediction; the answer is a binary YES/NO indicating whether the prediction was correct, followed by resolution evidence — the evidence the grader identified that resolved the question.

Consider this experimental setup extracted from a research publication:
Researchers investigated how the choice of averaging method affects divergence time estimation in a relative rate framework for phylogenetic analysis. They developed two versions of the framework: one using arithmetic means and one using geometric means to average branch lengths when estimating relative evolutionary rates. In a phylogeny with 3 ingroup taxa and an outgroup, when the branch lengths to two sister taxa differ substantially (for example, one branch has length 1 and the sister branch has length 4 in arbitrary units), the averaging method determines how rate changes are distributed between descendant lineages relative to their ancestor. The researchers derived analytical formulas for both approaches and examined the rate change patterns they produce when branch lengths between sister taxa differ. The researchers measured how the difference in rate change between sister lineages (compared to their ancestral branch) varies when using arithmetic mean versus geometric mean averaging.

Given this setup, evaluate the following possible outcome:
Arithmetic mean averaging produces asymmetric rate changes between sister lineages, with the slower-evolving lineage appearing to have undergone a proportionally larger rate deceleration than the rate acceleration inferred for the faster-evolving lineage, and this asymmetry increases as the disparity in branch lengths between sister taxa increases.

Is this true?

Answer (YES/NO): YES